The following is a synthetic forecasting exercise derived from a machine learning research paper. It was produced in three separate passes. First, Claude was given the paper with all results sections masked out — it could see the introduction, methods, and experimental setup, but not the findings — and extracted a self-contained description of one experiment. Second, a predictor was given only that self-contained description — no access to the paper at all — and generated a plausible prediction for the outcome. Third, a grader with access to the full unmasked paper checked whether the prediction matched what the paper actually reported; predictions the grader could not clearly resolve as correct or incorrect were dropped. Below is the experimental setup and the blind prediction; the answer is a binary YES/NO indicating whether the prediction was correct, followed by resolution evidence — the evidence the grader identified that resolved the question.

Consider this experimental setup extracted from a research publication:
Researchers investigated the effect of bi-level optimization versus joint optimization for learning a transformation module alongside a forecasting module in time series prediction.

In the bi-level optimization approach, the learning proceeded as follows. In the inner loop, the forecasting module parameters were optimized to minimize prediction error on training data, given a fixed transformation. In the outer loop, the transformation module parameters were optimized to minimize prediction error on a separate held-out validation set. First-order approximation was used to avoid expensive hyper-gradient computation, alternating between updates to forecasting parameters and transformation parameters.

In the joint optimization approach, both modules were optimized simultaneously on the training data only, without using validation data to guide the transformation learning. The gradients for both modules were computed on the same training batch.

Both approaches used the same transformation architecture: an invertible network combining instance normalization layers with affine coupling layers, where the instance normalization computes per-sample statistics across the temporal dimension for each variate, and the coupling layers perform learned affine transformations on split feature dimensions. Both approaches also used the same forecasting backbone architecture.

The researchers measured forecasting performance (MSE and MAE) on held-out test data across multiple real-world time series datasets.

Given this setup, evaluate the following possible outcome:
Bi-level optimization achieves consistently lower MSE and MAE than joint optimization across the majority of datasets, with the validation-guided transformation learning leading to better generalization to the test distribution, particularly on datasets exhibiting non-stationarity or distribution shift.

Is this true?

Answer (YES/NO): YES